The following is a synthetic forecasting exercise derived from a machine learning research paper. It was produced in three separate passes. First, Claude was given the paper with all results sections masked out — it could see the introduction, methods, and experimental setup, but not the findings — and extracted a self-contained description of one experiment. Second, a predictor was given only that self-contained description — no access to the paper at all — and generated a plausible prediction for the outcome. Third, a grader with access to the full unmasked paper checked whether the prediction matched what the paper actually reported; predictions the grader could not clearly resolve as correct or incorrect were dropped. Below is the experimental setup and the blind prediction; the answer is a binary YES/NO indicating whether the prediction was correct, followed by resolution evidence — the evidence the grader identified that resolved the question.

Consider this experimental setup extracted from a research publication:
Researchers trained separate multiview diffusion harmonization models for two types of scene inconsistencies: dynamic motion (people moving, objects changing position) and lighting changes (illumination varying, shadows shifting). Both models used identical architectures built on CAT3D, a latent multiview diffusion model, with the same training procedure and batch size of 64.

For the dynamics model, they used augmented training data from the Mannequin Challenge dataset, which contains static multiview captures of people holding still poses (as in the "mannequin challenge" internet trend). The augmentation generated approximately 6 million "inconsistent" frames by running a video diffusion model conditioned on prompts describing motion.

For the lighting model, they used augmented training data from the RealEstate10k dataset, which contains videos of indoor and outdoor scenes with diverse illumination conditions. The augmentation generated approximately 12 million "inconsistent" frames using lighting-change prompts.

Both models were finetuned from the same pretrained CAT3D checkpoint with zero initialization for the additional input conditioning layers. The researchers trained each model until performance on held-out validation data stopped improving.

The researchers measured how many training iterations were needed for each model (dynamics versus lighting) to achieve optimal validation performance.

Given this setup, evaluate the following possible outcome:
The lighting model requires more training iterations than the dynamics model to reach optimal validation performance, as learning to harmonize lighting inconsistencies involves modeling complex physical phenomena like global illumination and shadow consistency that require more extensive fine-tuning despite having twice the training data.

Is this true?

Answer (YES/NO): NO